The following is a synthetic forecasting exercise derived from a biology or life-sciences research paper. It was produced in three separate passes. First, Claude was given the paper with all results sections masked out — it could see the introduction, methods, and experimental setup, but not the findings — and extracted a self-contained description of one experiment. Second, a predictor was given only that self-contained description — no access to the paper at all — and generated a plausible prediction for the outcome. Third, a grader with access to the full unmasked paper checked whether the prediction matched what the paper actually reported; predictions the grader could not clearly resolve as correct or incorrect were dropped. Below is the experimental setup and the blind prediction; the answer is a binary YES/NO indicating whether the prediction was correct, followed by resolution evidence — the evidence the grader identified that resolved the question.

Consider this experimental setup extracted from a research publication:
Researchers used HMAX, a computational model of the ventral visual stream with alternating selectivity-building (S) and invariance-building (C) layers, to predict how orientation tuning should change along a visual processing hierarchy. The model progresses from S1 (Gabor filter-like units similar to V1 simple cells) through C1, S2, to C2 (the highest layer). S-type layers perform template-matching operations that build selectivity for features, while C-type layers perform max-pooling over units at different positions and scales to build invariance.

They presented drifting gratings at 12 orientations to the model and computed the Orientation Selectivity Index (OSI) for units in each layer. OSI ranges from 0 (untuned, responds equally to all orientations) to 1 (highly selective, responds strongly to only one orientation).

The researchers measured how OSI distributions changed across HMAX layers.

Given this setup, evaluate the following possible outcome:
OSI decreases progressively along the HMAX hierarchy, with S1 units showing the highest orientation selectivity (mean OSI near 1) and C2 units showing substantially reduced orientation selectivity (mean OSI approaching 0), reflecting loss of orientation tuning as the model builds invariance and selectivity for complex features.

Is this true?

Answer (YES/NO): NO